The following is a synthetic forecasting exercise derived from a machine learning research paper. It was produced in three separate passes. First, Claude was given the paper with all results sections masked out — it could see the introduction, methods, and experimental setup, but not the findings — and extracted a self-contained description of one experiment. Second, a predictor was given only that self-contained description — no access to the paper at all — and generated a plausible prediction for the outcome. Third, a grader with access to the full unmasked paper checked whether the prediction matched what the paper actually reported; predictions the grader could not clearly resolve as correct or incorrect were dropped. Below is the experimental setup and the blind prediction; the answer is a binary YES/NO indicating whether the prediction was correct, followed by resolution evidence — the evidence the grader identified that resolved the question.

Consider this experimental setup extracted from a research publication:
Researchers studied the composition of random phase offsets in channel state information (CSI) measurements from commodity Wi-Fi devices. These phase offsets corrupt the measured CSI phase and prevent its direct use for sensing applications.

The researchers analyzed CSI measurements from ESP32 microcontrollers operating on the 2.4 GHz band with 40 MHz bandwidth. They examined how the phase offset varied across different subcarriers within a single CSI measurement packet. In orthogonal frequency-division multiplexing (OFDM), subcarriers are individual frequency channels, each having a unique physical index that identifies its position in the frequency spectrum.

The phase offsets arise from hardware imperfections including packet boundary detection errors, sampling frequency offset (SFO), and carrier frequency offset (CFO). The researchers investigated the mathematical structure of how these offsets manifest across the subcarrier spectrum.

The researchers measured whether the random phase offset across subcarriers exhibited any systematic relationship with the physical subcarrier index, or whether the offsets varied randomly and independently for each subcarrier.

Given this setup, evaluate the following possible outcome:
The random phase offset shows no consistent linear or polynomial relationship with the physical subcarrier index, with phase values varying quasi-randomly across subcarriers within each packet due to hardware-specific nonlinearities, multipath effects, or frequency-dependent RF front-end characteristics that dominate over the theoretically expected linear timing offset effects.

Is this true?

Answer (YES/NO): NO